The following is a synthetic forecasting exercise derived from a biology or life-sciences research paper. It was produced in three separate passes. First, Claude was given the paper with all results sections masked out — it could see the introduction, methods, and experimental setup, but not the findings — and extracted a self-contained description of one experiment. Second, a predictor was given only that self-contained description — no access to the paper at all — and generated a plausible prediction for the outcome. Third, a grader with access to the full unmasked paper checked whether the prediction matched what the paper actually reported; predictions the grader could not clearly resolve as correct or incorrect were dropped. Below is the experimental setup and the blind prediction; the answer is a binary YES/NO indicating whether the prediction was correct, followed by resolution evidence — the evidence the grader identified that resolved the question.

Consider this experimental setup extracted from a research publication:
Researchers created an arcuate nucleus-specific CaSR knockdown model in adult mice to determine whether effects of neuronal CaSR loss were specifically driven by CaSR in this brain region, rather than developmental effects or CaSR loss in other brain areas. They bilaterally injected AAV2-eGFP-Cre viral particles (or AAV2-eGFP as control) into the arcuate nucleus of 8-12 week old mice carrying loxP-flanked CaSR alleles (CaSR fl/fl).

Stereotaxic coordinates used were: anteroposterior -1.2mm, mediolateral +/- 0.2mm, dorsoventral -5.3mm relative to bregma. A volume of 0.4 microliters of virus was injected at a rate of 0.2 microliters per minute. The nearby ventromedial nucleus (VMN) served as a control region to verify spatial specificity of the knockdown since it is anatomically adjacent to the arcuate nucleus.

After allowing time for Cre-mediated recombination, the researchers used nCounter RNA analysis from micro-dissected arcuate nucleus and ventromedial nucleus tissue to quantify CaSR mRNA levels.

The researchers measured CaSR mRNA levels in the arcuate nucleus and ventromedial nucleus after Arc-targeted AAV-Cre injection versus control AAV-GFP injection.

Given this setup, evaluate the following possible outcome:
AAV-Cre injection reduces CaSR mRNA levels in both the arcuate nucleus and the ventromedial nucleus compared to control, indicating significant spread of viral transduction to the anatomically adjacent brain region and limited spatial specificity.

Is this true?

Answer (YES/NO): NO